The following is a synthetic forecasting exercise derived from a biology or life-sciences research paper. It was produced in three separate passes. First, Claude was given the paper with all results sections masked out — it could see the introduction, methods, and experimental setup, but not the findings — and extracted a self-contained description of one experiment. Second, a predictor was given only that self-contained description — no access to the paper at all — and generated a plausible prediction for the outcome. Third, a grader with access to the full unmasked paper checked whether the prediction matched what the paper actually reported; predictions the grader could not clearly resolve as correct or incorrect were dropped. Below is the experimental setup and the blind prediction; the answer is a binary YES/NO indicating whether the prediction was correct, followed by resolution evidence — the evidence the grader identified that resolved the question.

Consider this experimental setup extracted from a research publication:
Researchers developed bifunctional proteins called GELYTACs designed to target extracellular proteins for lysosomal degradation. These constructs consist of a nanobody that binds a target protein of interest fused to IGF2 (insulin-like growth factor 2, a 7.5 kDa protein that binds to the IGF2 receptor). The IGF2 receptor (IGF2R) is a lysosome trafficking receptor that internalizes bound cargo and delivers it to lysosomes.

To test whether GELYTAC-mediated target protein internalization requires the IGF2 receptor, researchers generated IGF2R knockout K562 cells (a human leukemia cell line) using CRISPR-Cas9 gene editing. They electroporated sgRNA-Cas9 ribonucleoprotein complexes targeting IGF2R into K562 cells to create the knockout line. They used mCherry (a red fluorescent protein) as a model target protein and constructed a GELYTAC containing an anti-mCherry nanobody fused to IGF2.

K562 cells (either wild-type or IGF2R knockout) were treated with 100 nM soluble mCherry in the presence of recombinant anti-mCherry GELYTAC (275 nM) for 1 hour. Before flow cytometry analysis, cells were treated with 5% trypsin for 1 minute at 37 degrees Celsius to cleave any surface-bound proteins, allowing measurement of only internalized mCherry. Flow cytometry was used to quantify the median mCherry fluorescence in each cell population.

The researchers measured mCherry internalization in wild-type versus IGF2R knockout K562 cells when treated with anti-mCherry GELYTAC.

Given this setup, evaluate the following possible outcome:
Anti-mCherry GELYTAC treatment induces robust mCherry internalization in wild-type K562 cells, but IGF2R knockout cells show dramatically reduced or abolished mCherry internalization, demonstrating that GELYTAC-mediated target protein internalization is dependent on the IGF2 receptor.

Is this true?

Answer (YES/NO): YES